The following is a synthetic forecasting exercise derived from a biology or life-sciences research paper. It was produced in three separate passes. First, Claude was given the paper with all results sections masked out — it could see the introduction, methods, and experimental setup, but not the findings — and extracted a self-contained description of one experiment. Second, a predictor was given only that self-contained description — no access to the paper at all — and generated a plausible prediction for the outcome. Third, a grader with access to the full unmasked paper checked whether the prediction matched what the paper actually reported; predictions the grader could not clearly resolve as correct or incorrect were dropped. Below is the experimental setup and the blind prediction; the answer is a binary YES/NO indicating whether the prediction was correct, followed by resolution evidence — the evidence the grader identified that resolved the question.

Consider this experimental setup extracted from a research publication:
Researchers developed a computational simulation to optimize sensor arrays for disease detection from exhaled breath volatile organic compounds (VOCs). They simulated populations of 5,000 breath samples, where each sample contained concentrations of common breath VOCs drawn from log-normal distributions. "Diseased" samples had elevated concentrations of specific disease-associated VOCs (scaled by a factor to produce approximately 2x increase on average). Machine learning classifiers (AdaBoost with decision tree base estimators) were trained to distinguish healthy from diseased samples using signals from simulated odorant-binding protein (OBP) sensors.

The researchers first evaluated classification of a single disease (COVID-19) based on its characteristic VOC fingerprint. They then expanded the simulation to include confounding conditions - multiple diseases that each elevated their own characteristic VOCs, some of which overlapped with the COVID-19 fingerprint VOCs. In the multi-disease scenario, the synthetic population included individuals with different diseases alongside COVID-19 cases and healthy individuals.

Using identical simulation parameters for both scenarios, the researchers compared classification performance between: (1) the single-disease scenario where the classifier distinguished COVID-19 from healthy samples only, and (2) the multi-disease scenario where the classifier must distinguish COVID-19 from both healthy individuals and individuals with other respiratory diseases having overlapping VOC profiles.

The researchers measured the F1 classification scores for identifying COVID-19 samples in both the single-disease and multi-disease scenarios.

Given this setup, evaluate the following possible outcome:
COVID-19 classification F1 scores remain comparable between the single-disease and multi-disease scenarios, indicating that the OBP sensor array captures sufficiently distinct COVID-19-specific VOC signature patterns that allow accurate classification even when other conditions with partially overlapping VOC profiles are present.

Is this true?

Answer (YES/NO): NO